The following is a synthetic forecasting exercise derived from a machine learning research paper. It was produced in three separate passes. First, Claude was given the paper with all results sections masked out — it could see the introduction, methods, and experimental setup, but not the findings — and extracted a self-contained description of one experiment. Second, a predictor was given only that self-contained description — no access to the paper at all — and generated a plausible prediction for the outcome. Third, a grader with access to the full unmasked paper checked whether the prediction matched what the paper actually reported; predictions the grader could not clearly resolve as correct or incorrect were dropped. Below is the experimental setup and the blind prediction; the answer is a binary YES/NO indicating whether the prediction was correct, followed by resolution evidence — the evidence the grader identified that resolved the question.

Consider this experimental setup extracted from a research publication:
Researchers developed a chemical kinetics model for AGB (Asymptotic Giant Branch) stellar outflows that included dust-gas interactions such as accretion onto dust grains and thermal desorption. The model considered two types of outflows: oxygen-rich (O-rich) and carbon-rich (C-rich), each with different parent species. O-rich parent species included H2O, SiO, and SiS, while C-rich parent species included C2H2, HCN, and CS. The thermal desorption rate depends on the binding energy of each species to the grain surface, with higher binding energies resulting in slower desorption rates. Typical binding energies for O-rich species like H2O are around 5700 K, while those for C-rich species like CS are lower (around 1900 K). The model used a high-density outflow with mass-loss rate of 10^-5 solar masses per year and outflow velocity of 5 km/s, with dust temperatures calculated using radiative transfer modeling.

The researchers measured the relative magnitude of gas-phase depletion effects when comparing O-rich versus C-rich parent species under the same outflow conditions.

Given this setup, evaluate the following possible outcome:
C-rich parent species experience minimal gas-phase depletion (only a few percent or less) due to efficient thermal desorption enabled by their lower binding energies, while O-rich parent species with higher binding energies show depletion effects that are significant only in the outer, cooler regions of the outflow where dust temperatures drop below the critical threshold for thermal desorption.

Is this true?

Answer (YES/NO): NO